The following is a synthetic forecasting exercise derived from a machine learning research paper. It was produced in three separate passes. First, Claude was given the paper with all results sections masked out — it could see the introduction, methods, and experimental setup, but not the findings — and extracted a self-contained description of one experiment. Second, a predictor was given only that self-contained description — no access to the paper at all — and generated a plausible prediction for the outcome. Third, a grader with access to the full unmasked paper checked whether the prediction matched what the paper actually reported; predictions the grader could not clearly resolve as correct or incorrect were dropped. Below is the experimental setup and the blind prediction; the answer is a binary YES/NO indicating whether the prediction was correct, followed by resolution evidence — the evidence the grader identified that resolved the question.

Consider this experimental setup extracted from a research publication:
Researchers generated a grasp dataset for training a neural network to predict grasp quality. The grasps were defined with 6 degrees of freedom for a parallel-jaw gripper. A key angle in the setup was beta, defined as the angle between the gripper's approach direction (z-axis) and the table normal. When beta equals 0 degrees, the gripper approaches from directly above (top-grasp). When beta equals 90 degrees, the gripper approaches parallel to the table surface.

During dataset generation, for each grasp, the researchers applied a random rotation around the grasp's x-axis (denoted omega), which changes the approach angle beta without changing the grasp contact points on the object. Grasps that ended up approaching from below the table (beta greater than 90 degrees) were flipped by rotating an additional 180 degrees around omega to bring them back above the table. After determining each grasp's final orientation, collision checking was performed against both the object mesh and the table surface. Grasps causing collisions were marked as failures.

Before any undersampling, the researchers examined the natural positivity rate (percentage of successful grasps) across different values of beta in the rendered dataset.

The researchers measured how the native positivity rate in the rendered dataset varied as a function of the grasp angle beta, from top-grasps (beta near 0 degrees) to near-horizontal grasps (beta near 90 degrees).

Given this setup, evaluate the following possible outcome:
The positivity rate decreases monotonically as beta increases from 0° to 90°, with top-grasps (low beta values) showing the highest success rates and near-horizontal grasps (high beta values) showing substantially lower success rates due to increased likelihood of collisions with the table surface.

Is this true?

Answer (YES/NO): YES